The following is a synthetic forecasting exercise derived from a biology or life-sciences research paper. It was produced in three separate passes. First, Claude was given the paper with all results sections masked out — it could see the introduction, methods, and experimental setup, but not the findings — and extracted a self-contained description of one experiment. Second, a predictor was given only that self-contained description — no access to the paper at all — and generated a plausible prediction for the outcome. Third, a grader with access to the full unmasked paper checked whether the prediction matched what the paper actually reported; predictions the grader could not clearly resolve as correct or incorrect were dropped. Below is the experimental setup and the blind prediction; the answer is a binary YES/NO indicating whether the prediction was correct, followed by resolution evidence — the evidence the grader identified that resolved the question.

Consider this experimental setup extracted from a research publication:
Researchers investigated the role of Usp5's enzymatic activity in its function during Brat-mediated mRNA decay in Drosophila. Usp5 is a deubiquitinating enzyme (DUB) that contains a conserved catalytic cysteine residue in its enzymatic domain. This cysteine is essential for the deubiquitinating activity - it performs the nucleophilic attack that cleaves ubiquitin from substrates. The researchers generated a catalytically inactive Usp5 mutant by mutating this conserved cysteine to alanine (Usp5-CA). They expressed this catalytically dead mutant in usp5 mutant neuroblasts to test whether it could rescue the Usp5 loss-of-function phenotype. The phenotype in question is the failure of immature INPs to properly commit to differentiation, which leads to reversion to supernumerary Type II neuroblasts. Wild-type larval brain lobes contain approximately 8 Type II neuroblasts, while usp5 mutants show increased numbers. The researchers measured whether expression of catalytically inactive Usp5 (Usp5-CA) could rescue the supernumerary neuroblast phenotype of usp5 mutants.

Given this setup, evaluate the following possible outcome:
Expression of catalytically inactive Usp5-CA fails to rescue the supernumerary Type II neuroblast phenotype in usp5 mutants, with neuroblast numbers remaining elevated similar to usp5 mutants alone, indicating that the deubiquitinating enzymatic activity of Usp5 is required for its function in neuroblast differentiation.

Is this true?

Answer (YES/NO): NO